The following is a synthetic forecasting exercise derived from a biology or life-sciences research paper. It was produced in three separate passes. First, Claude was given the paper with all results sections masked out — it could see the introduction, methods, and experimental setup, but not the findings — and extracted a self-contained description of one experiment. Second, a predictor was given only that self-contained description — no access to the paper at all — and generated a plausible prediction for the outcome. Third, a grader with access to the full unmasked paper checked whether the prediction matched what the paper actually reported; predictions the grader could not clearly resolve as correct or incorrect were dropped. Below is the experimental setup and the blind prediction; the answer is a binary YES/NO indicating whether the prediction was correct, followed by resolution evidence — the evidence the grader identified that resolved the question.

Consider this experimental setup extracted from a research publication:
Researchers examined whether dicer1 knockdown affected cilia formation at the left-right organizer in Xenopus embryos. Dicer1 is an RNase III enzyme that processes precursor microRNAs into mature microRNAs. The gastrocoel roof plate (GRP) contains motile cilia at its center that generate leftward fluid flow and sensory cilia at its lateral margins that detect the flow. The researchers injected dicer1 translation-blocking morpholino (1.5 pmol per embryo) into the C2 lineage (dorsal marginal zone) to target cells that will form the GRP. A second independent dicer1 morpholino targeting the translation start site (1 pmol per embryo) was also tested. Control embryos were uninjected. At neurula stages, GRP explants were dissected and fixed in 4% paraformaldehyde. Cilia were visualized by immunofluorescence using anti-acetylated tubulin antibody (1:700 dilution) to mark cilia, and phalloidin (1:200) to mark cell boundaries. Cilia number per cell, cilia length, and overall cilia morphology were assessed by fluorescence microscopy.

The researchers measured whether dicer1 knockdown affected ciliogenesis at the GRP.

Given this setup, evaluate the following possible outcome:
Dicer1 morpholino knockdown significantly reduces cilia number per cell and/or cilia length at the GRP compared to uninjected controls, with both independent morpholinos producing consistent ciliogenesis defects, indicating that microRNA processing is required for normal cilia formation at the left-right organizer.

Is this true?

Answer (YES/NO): NO